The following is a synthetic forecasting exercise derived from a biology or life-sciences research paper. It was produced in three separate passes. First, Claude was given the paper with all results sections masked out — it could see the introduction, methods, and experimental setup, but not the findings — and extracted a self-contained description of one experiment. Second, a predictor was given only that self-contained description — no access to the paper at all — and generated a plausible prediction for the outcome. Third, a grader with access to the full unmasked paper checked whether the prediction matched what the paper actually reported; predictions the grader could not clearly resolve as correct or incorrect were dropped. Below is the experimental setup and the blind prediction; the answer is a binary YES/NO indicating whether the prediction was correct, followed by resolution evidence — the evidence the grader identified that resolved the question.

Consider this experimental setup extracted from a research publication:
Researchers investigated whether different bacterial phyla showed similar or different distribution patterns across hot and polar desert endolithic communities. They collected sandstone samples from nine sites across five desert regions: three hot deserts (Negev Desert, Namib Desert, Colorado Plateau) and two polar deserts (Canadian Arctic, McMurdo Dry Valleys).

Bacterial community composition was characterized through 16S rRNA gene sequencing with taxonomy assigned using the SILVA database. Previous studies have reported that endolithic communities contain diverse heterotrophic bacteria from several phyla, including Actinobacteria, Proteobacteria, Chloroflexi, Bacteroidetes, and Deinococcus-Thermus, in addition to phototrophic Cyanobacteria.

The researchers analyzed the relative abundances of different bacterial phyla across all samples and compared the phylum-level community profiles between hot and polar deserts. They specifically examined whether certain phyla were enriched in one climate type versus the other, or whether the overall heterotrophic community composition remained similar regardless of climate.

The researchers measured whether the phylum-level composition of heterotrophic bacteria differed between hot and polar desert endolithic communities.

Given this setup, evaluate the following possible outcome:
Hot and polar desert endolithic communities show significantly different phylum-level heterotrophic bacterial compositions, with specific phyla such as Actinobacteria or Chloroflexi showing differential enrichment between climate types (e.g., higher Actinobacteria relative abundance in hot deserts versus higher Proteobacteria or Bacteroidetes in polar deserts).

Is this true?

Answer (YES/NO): NO